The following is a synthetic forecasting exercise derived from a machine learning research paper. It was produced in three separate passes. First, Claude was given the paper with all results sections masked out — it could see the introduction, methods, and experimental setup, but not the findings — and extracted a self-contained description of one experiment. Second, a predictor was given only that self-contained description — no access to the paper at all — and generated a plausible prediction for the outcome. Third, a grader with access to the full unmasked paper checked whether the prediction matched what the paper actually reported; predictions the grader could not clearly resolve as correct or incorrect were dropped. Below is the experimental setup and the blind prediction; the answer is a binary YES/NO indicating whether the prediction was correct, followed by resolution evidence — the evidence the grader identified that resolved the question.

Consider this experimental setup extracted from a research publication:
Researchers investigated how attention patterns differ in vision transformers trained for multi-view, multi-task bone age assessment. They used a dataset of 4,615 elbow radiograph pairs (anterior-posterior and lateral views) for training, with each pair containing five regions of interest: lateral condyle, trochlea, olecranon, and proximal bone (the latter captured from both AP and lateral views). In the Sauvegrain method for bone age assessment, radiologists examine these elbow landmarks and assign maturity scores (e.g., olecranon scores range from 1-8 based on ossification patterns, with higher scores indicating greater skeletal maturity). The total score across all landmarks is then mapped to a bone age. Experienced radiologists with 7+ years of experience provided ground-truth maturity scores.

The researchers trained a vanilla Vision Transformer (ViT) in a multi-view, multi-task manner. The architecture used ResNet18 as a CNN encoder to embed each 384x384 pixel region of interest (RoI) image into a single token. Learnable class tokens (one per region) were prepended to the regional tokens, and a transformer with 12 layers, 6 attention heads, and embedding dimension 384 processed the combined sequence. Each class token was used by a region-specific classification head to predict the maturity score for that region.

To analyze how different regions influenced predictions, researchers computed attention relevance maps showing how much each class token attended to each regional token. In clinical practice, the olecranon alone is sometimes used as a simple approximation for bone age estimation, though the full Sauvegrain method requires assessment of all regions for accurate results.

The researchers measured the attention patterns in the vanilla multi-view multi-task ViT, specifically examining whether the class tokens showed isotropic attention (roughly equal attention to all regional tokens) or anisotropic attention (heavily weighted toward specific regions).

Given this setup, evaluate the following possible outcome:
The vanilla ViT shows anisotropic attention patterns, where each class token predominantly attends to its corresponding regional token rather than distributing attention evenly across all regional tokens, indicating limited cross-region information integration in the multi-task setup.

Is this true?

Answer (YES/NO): NO